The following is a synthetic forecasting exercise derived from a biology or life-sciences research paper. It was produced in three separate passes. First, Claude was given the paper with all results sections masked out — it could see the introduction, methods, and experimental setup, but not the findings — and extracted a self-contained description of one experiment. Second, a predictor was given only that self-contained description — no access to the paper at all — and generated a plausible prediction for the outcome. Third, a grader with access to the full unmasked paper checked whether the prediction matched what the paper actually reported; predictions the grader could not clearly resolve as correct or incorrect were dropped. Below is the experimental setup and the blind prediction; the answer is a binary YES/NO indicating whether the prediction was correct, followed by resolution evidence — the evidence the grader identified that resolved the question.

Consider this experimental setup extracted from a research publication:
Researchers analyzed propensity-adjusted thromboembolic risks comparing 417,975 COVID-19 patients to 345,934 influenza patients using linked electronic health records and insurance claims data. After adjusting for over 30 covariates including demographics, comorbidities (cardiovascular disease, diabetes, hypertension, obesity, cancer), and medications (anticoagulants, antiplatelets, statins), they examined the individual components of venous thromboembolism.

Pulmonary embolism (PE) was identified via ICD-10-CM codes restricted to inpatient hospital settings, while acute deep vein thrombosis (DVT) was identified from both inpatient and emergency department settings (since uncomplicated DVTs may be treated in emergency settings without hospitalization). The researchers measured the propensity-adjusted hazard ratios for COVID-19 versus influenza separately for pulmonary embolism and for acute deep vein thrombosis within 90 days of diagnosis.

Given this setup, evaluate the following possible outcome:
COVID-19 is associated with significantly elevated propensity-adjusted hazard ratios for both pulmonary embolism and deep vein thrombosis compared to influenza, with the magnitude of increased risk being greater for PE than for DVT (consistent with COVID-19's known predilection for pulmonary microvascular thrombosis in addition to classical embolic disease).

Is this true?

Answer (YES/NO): YES